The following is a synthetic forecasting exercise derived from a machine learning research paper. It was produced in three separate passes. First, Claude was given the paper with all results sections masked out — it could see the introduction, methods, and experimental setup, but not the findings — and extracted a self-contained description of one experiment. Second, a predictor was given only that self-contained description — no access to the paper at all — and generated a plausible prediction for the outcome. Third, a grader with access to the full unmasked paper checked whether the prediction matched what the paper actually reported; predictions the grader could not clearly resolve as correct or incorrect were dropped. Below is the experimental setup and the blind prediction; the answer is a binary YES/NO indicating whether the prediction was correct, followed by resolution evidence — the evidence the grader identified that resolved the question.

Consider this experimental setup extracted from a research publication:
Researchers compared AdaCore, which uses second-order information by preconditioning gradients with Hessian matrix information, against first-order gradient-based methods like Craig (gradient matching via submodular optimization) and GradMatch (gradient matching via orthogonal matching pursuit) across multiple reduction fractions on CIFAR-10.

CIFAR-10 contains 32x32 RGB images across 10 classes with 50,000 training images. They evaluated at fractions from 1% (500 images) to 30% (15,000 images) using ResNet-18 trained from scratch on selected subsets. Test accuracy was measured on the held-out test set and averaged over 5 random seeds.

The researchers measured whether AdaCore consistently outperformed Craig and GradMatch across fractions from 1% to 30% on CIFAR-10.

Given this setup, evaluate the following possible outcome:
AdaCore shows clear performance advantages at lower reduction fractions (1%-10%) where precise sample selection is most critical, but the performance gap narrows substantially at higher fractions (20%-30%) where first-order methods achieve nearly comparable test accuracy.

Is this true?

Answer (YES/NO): NO